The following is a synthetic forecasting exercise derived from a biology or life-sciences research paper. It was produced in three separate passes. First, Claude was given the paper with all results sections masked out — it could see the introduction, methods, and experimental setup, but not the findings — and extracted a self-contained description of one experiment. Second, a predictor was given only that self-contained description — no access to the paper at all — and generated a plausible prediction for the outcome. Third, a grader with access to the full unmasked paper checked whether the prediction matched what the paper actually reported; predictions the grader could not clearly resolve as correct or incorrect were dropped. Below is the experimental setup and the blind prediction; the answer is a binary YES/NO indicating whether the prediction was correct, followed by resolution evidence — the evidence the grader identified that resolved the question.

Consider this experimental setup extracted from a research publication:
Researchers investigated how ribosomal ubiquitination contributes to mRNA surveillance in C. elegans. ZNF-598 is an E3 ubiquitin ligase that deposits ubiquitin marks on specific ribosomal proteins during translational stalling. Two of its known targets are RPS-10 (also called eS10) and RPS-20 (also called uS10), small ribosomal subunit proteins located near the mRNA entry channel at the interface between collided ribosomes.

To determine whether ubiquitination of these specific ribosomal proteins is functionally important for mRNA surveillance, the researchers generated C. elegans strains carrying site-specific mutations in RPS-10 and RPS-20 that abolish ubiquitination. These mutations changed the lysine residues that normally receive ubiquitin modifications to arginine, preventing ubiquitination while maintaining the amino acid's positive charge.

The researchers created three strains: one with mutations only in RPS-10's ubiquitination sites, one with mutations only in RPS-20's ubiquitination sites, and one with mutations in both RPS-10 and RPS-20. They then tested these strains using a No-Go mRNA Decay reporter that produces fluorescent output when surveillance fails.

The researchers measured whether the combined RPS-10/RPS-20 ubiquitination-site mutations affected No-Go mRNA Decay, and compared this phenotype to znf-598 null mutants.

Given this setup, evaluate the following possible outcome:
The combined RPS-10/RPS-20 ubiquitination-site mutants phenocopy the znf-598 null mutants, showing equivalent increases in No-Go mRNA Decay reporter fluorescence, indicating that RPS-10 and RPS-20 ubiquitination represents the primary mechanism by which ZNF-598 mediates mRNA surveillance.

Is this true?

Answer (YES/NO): YES